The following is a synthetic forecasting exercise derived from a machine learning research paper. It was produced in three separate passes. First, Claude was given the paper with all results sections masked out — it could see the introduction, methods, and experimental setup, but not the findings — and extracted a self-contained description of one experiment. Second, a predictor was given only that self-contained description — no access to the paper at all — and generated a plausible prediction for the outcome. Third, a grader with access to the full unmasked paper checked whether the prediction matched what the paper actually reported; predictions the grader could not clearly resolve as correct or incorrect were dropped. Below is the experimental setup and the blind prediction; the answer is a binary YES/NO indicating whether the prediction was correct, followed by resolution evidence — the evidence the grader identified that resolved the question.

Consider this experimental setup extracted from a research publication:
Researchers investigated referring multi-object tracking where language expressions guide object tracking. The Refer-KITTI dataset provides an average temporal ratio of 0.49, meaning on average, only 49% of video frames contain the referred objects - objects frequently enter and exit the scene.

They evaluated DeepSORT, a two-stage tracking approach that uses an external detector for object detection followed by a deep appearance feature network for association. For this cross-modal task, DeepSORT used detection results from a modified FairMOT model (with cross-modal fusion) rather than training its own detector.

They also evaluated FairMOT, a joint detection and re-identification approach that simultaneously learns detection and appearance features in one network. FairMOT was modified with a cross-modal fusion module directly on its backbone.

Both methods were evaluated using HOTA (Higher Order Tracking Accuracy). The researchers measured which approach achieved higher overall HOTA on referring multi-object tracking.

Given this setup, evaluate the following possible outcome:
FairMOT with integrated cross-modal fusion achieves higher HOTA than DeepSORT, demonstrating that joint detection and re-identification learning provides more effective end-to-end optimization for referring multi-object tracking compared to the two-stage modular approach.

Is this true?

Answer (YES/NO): NO